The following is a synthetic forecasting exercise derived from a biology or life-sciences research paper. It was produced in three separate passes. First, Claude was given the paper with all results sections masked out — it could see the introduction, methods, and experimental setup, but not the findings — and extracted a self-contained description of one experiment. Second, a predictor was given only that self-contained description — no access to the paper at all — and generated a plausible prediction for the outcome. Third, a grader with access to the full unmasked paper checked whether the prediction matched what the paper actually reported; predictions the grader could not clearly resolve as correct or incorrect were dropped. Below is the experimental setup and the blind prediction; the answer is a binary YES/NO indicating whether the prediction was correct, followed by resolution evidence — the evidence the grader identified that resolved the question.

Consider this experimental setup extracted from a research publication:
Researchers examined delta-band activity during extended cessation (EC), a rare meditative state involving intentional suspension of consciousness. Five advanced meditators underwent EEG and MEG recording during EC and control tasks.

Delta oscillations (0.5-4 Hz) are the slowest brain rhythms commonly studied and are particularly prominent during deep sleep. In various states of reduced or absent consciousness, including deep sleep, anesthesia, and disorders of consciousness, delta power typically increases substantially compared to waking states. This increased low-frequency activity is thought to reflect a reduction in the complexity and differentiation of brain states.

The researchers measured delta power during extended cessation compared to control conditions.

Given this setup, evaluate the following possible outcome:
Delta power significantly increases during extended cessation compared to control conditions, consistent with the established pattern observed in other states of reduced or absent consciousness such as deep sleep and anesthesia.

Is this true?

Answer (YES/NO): NO